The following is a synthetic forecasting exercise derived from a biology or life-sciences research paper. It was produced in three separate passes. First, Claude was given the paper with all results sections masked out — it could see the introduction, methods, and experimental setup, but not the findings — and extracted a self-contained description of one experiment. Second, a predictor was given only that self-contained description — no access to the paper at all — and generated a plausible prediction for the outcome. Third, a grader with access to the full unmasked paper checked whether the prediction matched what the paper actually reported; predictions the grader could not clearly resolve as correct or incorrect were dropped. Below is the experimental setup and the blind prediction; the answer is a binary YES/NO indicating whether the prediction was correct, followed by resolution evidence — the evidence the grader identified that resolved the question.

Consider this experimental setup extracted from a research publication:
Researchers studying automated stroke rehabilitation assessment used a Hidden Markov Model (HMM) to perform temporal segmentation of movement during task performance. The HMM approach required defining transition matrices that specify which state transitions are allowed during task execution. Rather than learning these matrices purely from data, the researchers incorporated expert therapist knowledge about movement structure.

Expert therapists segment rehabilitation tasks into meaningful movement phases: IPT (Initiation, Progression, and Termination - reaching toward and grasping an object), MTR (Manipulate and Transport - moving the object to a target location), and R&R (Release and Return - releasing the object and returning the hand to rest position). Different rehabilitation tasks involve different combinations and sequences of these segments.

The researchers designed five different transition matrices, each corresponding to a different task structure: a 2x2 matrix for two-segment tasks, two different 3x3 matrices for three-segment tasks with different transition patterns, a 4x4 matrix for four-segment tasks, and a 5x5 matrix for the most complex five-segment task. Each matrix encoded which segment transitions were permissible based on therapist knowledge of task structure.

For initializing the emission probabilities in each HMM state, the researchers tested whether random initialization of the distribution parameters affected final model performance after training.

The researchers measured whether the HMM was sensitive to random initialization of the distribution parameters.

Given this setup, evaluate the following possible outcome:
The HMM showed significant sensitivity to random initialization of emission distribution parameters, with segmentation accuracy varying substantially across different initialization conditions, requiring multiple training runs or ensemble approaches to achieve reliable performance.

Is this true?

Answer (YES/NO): NO